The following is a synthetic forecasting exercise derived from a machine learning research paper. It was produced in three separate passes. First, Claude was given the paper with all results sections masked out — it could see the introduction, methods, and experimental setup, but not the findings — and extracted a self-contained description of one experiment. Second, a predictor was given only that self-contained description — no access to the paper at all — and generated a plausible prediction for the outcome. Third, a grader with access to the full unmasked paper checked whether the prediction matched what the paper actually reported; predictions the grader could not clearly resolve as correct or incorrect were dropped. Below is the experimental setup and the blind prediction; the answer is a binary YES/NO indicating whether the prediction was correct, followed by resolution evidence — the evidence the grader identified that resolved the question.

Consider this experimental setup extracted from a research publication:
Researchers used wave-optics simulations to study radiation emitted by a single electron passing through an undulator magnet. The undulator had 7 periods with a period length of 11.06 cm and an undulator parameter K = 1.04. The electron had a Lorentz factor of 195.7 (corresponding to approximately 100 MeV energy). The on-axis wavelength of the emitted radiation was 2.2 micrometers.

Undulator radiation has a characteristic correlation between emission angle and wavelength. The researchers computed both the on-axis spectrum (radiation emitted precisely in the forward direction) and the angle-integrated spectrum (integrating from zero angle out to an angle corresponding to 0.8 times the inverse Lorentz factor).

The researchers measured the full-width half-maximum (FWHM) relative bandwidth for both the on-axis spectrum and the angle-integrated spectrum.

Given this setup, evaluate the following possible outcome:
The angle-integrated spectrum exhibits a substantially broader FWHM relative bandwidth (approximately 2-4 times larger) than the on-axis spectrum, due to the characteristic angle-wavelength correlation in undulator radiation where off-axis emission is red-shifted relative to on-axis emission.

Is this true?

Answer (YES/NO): YES